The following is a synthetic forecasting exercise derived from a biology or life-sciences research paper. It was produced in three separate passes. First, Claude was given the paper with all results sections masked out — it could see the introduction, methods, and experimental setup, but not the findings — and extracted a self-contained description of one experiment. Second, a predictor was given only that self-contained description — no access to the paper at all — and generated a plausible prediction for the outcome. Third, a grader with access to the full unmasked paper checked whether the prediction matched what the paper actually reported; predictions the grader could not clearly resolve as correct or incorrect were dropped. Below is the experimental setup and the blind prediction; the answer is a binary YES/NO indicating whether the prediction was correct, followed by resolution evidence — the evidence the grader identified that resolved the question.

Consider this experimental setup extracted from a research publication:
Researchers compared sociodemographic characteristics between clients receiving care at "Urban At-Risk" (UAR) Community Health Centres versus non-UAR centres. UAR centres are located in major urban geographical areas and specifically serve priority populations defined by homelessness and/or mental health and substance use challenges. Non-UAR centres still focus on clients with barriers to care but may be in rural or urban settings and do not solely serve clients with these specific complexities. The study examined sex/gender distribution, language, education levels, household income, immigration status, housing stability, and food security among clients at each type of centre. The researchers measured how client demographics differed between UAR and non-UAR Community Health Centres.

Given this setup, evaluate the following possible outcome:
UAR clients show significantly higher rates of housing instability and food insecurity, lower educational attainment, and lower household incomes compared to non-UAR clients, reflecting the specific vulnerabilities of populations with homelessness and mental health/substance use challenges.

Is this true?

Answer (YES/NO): YES